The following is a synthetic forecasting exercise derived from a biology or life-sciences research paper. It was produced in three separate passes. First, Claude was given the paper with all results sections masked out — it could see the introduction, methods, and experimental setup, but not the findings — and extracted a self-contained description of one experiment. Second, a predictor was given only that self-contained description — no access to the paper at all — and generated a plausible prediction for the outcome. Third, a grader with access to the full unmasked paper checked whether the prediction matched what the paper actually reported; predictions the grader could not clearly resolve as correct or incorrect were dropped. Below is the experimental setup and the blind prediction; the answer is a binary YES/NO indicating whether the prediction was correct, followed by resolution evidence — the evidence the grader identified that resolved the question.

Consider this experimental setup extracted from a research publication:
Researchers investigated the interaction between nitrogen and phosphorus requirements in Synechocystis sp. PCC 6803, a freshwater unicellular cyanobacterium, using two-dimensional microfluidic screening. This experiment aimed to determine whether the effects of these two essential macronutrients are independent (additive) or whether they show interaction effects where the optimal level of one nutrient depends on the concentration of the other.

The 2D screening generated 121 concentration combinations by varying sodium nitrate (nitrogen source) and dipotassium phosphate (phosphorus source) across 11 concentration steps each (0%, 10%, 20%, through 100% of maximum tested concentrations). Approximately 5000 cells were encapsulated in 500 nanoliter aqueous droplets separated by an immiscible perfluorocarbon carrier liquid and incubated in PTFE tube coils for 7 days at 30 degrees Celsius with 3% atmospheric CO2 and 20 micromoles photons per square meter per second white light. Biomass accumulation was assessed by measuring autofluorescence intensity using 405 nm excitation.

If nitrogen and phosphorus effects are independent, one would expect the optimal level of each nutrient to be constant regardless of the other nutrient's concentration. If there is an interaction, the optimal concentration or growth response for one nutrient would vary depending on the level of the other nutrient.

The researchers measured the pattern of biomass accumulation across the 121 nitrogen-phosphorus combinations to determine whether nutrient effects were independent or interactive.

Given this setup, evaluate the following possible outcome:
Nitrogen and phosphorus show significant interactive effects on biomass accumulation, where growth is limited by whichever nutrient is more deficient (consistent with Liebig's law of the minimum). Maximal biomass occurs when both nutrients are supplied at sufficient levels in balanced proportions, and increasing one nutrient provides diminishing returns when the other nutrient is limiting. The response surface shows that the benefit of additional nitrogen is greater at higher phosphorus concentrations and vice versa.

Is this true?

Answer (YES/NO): YES